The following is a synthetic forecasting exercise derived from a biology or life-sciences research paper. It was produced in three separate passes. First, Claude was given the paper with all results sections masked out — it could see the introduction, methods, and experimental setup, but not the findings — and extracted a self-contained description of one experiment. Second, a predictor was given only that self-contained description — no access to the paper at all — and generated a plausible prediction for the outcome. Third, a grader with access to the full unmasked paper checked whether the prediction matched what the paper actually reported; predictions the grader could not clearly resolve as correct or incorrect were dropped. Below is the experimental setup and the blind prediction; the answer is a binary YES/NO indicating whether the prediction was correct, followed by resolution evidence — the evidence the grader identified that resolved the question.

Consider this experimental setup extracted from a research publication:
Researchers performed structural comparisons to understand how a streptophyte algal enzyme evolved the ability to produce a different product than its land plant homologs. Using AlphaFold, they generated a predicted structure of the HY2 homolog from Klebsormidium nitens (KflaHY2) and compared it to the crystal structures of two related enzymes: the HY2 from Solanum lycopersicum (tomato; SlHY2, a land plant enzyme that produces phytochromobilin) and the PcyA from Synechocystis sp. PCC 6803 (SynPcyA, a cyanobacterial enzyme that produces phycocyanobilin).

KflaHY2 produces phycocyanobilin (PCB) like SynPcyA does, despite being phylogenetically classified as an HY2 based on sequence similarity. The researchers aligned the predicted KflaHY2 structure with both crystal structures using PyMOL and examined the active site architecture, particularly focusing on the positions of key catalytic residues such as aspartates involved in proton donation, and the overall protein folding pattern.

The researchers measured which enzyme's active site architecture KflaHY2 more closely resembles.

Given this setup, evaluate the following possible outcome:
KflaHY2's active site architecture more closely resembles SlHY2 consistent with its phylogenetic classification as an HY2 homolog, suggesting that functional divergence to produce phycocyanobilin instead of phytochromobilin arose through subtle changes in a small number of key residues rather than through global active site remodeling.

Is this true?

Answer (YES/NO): YES